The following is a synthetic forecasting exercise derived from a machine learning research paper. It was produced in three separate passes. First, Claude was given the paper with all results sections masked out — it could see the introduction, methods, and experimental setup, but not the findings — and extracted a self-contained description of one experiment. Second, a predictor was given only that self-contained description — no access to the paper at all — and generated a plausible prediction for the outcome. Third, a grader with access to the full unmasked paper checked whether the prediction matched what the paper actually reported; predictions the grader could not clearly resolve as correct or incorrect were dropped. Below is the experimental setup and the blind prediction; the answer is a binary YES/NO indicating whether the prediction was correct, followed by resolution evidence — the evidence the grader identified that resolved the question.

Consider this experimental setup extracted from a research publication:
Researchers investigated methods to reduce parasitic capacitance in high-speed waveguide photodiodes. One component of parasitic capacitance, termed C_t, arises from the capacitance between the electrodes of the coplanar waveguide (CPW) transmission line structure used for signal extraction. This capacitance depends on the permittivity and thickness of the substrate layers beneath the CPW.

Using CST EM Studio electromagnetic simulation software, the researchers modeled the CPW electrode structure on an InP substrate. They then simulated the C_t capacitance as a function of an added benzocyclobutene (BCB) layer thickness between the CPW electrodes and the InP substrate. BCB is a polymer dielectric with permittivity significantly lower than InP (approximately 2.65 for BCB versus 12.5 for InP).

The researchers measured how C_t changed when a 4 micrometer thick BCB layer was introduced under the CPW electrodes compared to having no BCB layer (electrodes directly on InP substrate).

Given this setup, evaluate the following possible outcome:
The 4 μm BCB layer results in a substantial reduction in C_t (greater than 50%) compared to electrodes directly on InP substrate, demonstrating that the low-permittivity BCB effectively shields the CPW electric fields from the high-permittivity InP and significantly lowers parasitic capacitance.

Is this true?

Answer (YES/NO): YES